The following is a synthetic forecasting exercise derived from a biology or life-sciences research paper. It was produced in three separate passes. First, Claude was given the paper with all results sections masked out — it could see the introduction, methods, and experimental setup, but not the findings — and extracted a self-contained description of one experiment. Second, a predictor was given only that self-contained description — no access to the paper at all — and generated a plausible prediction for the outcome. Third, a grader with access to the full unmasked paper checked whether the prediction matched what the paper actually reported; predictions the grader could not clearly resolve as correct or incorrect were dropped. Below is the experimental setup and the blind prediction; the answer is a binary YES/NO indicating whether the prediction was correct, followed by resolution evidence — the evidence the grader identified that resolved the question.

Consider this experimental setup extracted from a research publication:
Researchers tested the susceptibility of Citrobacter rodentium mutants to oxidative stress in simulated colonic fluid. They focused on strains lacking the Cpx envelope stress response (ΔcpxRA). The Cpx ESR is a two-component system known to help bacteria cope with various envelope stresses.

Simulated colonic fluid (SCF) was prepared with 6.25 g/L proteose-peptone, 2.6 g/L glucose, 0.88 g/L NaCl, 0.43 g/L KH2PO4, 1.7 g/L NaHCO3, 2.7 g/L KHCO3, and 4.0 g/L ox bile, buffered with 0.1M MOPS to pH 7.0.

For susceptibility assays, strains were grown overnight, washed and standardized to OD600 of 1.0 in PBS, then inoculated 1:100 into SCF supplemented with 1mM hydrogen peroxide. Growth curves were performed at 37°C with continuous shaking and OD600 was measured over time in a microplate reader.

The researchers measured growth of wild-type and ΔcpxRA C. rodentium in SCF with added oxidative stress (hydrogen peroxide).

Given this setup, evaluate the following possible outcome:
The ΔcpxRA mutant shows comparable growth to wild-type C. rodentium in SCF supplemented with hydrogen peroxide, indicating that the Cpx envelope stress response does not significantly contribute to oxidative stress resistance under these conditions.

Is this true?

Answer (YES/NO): NO